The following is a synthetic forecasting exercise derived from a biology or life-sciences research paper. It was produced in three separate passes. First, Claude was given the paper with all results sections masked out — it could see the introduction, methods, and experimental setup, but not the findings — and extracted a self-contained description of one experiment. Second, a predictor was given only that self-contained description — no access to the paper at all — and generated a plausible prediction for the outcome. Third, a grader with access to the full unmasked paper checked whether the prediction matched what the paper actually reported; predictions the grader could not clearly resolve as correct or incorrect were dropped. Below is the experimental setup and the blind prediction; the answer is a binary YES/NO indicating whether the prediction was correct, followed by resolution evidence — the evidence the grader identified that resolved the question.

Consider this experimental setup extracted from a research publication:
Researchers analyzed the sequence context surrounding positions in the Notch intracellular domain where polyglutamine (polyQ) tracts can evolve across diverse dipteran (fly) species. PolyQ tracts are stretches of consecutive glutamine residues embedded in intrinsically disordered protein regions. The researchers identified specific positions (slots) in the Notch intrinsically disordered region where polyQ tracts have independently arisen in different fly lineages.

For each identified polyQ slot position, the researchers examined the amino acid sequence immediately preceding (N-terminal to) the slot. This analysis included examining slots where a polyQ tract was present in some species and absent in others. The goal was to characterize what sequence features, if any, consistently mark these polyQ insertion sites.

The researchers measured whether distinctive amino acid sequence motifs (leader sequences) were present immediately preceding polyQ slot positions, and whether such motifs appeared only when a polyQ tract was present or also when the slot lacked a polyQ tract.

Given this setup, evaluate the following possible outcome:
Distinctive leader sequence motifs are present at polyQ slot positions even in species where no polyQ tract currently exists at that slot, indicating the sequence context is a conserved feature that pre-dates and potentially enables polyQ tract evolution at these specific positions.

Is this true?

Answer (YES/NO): YES